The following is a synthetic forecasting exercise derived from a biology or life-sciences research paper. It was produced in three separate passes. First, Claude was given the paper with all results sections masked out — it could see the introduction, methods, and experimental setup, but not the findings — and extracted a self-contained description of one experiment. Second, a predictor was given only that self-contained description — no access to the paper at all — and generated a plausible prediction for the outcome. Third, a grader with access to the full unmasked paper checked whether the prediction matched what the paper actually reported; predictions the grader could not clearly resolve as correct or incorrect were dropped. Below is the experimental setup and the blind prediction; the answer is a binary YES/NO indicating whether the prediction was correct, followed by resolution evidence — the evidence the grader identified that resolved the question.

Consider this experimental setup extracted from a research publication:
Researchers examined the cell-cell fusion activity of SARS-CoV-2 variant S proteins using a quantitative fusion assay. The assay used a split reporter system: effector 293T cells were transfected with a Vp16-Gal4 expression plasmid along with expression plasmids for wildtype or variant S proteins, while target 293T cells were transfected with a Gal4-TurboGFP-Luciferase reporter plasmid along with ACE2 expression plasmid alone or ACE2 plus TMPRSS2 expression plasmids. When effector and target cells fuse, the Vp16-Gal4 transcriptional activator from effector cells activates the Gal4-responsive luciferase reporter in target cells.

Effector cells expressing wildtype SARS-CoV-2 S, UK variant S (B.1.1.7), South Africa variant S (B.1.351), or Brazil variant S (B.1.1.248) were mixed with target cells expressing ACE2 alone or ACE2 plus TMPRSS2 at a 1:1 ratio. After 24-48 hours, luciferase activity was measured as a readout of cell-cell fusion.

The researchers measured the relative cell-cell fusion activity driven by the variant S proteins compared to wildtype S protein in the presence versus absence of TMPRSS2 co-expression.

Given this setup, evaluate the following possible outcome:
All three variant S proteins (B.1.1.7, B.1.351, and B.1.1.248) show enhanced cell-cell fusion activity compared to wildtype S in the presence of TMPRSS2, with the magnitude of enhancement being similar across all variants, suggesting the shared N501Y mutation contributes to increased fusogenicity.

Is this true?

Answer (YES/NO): NO